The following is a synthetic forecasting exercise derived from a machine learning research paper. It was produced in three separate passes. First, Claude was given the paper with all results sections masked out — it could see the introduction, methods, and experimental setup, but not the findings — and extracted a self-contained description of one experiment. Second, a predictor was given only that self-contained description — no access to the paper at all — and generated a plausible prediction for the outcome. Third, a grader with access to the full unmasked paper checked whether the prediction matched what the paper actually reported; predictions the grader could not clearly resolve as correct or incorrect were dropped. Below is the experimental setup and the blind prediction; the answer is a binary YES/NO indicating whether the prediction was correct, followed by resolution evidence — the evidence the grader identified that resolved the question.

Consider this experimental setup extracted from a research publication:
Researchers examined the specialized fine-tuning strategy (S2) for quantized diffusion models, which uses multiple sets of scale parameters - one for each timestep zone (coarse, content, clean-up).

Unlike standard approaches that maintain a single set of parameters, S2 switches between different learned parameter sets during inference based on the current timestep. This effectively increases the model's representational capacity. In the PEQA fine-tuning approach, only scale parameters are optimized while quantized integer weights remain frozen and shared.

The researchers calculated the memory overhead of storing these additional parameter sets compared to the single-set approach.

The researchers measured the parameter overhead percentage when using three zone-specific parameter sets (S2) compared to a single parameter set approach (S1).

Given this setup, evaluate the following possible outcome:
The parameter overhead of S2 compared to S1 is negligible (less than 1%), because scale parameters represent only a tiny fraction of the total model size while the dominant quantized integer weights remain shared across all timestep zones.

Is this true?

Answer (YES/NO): YES